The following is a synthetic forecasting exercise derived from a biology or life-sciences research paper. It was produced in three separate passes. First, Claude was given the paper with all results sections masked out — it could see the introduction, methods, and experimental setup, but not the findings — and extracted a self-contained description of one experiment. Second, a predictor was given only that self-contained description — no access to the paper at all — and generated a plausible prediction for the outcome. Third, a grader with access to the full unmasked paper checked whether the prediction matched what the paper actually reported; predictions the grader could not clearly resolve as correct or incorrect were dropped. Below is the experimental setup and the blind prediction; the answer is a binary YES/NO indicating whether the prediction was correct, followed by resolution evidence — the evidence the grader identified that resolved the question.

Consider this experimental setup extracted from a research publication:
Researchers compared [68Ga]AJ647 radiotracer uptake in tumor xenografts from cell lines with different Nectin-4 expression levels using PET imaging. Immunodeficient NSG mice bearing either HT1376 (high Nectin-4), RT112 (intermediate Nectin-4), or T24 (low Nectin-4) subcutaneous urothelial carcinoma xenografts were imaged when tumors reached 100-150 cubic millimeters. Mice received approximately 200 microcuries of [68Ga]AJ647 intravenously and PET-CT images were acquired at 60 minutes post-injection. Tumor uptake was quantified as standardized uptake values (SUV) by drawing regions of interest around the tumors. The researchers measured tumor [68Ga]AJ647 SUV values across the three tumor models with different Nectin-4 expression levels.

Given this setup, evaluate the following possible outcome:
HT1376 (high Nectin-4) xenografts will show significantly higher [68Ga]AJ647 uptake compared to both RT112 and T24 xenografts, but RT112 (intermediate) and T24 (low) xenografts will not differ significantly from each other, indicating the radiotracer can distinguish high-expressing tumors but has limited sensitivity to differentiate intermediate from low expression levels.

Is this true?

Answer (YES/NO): NO